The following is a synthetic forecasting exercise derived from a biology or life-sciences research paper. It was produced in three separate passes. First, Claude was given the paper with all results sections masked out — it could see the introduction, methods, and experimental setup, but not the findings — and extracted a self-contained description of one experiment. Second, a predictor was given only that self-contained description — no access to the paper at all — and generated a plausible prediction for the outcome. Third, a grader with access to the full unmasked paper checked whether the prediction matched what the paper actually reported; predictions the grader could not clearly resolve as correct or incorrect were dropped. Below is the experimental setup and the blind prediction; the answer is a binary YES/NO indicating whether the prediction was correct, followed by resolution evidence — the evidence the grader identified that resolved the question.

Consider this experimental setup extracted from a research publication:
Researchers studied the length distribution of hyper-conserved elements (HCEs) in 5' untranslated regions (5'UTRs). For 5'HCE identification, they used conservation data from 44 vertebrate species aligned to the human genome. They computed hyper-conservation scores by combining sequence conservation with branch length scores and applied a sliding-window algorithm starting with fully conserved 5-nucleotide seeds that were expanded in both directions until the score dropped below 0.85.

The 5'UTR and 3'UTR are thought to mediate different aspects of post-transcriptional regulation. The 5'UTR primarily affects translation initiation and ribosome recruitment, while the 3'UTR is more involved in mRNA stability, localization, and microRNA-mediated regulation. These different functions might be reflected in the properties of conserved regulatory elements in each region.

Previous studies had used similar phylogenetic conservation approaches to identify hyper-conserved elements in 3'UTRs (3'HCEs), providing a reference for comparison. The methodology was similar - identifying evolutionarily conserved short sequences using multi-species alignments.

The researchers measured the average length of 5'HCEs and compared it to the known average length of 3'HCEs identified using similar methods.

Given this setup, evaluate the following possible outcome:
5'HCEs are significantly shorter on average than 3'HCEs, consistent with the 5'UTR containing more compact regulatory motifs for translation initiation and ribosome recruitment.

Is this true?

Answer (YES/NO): YES